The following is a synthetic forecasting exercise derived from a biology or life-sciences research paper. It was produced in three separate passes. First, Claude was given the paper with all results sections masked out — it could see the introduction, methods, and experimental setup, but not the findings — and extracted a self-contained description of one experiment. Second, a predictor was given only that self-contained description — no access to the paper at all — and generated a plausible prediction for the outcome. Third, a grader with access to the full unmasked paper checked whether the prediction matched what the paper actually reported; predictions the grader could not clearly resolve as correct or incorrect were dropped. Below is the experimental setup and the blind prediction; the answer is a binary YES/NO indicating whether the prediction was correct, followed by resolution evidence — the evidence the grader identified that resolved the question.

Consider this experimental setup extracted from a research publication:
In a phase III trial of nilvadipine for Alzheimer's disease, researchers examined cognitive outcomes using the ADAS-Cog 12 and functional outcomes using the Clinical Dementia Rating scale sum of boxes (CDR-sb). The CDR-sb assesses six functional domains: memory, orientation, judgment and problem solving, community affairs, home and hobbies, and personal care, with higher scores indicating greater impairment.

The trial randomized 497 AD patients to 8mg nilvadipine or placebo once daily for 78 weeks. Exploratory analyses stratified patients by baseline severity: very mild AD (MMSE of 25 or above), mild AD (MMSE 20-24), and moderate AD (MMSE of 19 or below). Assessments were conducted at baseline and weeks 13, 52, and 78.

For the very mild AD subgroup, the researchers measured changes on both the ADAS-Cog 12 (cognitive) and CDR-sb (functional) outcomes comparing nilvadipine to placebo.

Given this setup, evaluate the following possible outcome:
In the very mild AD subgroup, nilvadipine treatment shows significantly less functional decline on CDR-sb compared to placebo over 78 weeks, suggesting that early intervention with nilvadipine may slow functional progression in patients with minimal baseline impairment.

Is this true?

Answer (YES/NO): NO